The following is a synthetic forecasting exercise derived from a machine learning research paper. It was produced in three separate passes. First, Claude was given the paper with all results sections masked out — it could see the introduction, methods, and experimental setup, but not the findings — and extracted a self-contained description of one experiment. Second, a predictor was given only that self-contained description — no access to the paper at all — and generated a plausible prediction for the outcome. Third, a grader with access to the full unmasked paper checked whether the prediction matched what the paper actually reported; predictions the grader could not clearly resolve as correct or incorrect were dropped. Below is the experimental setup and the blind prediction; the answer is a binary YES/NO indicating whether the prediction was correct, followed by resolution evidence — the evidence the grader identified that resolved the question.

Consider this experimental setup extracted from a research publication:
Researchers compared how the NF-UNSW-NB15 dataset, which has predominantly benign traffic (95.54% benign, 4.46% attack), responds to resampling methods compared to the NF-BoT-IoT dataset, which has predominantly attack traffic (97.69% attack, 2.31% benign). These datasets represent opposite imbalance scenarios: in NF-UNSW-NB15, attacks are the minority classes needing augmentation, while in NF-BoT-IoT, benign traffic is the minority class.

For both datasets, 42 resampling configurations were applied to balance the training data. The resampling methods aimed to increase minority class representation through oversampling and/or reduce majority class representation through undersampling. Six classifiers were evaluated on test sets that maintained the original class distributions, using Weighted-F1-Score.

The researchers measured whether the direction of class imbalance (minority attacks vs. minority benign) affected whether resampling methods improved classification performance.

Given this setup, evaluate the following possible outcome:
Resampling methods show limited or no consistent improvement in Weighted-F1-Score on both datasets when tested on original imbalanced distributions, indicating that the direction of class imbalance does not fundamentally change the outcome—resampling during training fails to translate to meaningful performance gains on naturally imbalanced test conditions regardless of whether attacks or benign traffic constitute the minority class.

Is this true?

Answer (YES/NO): YES